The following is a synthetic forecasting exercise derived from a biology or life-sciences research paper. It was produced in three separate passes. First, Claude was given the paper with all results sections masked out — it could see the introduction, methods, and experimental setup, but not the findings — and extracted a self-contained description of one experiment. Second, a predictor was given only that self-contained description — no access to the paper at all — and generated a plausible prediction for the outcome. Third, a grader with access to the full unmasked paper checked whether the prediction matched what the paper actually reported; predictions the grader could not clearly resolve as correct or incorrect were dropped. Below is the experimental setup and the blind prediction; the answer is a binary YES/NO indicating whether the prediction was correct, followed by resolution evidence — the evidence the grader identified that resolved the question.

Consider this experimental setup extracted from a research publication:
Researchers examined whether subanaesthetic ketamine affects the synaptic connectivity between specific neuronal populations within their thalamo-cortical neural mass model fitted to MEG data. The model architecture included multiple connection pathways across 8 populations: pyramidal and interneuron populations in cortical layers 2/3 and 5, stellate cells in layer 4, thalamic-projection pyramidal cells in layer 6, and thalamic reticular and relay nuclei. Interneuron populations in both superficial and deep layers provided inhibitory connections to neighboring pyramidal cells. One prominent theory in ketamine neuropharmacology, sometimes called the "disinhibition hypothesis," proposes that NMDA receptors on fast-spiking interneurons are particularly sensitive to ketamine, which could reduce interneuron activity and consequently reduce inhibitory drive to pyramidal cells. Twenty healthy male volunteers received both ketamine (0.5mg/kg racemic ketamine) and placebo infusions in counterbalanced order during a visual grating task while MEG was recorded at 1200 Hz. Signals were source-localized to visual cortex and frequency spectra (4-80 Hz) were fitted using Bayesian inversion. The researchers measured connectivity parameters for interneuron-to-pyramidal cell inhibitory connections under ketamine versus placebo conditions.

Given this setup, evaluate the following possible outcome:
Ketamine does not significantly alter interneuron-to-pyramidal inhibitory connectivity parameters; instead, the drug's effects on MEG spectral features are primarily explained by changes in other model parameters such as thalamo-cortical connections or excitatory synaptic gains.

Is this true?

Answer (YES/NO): YES